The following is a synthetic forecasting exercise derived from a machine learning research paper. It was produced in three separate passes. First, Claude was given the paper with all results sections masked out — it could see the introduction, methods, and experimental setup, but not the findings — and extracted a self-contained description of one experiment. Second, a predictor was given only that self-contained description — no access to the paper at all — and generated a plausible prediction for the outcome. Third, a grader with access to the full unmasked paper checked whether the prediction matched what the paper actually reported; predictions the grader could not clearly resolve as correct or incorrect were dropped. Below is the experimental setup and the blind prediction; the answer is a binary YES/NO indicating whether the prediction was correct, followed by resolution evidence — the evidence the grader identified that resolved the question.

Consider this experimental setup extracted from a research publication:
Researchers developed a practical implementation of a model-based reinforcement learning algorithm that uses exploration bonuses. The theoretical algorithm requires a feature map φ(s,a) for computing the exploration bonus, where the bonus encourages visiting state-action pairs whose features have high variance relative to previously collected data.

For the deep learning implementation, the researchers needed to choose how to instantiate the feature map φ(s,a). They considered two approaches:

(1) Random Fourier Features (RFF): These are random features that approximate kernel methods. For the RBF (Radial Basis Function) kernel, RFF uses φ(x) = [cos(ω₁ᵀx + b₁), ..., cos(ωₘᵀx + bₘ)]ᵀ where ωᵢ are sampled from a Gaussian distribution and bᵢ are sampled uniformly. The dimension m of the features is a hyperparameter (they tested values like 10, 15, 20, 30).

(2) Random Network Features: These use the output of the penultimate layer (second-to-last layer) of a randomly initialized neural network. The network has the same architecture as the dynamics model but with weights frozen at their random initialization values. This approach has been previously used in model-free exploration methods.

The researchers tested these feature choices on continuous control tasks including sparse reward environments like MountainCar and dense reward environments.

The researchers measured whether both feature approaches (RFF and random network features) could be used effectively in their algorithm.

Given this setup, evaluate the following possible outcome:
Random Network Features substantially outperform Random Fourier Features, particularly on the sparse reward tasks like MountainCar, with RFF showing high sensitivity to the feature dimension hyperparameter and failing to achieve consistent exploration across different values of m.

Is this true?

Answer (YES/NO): NO